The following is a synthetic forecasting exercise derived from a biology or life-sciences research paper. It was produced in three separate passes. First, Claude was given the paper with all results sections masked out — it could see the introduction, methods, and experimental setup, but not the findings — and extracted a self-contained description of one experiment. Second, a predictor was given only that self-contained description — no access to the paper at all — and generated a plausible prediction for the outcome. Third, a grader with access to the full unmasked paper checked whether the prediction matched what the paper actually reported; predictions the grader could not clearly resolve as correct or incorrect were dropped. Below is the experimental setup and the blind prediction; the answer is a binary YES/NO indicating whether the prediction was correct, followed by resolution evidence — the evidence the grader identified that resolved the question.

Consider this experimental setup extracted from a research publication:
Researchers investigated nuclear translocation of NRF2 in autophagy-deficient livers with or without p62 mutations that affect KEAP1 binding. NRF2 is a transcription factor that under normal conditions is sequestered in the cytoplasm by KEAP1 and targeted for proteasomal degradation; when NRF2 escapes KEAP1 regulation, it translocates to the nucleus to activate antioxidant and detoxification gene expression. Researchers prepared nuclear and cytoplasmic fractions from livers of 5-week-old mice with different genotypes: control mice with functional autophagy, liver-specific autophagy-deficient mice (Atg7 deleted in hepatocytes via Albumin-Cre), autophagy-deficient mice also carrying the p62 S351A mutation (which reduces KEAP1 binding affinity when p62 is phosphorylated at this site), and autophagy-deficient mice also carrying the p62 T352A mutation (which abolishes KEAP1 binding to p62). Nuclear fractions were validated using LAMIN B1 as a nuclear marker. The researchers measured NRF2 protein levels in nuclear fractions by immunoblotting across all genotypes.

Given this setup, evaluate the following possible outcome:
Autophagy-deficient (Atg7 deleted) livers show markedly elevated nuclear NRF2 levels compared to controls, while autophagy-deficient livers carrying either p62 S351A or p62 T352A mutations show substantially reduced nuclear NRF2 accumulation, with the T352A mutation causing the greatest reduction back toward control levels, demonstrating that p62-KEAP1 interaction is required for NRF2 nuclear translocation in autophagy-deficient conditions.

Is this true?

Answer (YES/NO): YES